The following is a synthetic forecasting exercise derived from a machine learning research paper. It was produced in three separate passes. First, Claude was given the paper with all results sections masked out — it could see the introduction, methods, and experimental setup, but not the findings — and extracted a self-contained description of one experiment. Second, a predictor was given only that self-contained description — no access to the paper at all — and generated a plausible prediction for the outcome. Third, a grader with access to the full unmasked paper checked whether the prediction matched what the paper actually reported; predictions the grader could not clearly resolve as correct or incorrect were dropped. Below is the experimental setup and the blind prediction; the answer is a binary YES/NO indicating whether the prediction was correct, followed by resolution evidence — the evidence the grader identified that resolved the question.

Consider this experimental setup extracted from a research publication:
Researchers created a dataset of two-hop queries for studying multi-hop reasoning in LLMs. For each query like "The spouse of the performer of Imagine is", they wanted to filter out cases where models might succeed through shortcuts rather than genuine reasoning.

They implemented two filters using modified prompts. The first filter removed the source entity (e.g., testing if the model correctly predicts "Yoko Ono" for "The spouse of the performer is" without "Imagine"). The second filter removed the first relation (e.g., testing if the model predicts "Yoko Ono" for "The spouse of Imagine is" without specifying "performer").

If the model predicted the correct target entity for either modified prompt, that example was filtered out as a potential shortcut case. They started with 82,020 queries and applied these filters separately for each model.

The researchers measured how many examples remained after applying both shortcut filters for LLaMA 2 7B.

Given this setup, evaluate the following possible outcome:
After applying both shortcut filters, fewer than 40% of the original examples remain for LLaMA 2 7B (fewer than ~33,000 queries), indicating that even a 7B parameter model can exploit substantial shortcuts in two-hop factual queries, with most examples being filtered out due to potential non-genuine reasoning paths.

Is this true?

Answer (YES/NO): NO